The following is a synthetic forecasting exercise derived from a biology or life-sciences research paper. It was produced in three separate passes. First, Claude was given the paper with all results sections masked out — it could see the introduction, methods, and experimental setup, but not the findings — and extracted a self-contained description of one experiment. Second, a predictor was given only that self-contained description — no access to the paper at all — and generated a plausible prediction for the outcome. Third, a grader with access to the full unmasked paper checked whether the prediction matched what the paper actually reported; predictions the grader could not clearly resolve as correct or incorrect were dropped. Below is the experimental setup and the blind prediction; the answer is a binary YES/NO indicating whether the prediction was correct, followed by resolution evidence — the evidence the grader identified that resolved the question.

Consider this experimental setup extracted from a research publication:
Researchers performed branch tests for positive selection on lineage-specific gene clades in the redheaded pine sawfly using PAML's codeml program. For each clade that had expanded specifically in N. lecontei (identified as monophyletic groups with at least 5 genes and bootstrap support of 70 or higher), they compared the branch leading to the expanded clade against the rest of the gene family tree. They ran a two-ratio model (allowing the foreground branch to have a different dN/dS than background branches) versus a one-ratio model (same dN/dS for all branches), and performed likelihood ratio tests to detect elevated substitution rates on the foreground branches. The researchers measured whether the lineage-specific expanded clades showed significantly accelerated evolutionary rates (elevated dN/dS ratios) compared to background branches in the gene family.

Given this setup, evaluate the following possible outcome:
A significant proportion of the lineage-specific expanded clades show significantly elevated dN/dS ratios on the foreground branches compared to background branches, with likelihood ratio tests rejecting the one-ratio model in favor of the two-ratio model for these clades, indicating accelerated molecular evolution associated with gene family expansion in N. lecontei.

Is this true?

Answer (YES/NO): NO